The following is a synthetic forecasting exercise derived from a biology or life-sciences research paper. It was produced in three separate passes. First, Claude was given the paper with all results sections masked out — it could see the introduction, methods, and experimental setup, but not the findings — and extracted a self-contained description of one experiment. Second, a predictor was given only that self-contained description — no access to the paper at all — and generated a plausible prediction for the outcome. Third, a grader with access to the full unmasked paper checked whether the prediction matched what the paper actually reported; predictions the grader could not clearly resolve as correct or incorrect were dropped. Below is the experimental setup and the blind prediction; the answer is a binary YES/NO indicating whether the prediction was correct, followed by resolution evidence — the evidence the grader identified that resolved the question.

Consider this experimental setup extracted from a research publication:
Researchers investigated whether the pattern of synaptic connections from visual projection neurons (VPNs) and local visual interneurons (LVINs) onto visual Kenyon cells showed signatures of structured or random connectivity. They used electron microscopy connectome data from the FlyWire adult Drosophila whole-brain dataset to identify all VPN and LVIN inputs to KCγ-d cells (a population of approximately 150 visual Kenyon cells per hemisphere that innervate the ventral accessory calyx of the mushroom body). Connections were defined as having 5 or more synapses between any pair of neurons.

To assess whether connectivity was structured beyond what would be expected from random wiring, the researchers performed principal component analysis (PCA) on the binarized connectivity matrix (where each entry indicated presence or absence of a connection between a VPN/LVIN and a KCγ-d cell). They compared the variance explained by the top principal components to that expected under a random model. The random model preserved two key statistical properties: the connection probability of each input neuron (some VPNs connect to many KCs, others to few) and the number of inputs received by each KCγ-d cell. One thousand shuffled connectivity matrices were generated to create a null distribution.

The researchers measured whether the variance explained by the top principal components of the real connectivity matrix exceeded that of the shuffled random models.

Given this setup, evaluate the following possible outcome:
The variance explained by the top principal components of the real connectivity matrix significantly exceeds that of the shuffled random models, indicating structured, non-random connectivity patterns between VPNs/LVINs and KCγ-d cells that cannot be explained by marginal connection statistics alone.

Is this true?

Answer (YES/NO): NO